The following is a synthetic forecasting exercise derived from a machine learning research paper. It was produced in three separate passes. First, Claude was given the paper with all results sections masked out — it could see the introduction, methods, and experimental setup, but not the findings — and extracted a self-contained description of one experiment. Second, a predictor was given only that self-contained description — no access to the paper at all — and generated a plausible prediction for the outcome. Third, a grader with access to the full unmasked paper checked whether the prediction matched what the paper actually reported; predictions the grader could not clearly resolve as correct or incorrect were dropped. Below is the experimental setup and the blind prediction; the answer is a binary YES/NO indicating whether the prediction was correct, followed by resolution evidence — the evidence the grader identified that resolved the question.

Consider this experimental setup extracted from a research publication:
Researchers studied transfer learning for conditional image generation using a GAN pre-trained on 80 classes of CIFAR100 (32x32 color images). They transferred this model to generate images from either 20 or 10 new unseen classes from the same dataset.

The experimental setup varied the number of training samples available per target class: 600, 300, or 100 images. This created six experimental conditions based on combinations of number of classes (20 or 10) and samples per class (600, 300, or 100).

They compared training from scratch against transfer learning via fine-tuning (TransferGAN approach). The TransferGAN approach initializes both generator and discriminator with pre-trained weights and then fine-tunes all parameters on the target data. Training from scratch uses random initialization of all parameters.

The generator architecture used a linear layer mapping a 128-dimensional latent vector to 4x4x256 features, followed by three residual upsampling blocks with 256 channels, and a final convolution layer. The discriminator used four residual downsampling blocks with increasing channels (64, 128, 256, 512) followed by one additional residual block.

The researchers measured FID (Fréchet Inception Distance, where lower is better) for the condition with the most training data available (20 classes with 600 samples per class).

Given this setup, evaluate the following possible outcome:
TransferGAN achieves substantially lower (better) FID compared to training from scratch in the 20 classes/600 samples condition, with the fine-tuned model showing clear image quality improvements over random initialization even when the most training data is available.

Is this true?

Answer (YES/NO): NO